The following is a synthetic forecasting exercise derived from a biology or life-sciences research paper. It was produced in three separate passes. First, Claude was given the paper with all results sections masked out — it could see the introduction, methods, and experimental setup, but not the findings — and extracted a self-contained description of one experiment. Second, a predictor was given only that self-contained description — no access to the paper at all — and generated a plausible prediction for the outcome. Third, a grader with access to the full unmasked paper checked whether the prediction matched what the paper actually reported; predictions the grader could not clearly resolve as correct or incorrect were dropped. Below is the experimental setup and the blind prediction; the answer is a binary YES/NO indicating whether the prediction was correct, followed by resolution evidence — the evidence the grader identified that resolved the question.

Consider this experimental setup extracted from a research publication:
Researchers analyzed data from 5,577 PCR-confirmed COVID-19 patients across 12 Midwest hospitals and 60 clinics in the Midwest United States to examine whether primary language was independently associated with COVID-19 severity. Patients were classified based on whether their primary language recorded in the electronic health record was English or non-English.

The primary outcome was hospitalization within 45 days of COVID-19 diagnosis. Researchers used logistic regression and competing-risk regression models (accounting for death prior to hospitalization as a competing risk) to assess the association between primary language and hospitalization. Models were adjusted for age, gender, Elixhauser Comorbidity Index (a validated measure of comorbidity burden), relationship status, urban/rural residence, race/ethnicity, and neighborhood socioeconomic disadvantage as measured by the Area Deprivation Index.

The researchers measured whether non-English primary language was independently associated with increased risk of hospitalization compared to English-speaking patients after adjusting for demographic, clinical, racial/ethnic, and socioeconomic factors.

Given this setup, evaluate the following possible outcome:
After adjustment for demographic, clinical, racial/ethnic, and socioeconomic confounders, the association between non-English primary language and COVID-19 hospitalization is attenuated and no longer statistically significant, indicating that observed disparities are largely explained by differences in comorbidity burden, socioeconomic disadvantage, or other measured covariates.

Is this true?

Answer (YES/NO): NO